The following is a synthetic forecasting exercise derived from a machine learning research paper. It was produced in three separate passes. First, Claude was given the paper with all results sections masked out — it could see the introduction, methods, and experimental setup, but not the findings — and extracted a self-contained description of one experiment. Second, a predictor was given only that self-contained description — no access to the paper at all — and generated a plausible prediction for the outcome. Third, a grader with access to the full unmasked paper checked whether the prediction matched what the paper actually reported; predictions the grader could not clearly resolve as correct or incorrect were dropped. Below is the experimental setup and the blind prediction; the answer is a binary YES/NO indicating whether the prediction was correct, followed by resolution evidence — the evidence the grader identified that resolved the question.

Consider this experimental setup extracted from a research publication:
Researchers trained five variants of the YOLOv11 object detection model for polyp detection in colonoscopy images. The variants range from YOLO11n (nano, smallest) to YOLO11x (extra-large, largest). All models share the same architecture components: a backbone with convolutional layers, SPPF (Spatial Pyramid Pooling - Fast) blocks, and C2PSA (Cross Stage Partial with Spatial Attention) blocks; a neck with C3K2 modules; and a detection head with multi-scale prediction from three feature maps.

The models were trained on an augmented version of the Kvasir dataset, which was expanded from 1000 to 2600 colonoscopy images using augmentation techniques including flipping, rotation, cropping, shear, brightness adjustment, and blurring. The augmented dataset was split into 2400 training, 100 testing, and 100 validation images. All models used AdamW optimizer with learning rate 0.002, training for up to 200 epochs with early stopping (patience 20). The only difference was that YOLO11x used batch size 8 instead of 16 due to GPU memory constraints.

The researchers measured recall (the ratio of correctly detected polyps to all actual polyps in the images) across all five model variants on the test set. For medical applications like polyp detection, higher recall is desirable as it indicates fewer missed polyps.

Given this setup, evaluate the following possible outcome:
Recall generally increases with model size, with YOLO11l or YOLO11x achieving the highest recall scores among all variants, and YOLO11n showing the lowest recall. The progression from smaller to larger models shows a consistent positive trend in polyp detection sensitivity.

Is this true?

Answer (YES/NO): NO